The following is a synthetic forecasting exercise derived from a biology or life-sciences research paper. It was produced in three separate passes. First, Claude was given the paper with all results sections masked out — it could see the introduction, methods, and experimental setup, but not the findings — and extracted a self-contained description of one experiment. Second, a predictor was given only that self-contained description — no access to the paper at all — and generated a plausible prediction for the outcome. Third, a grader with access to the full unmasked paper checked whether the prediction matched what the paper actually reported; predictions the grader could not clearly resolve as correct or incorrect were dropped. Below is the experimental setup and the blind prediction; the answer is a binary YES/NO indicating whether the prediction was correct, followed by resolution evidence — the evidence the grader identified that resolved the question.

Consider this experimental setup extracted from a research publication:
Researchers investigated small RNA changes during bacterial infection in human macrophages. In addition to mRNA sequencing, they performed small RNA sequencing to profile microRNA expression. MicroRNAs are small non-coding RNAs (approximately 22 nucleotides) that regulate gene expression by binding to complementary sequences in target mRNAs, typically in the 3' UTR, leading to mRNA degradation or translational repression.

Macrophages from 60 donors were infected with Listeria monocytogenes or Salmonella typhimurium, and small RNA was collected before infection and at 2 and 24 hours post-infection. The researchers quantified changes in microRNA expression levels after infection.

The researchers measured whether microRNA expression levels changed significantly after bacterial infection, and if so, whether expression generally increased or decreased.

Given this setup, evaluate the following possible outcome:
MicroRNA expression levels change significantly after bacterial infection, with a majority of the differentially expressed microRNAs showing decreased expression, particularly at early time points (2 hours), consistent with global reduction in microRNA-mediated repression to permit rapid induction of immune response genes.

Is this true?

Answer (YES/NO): NO